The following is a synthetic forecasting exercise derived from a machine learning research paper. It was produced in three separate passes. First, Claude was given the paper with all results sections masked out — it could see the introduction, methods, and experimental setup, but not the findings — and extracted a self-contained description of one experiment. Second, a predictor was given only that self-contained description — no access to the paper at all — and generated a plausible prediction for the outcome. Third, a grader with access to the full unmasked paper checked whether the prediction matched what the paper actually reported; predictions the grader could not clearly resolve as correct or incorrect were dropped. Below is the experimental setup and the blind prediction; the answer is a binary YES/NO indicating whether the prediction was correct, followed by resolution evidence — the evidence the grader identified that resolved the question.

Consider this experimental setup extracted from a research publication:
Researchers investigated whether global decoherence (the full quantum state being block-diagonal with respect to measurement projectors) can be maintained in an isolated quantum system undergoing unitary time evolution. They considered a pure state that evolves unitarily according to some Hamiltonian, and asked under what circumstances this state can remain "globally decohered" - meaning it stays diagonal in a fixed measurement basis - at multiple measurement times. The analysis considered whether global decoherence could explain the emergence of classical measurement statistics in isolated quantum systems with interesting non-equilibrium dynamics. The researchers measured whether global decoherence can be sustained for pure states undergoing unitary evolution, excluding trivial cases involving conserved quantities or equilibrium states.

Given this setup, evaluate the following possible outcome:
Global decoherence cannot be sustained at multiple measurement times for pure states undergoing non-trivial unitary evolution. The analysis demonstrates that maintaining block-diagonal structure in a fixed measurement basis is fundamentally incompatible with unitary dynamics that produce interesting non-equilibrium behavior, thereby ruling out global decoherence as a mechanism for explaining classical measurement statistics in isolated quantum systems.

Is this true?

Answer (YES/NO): YES